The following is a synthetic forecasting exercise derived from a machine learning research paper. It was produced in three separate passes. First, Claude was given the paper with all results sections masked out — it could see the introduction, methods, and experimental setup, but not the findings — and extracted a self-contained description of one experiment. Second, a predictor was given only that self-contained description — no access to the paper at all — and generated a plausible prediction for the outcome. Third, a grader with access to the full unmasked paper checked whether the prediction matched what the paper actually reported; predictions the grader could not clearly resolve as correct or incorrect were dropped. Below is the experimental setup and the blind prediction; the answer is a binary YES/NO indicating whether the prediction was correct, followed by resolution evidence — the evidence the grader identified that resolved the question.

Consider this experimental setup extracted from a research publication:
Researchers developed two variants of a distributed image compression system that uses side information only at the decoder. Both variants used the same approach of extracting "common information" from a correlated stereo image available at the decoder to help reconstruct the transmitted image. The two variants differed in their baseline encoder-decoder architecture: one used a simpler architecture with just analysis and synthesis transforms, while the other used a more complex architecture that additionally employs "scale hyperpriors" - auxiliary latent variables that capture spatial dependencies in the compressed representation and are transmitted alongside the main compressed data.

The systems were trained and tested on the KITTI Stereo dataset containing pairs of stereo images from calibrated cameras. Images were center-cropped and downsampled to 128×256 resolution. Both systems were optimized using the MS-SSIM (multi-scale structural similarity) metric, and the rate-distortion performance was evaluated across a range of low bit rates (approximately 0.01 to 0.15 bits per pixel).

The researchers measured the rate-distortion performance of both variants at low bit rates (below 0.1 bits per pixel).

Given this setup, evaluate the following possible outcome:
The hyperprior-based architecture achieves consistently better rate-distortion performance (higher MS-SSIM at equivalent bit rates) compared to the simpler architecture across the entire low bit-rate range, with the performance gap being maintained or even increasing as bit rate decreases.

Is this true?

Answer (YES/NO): NO